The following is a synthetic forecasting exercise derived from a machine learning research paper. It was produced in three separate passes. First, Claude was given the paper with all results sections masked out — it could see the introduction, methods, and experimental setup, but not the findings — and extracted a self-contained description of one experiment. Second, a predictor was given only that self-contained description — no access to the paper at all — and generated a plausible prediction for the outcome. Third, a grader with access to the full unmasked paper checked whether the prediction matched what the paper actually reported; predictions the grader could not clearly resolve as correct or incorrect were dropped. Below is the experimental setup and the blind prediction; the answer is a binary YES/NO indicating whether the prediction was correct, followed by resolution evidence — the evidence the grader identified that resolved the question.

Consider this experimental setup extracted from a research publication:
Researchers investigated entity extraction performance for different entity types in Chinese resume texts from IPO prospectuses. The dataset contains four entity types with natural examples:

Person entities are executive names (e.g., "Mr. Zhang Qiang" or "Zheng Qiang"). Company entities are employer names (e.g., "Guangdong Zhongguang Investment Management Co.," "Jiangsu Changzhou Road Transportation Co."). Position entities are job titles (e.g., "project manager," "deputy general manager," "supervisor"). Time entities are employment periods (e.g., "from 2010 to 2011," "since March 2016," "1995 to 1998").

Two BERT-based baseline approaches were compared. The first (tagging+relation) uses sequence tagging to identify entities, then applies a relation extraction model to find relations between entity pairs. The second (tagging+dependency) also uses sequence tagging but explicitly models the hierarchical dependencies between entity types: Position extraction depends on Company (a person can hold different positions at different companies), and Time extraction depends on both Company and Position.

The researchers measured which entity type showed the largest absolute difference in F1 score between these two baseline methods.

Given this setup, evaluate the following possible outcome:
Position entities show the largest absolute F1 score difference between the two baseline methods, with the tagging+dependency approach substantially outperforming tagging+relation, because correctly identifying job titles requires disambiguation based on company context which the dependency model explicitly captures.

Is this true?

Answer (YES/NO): YES